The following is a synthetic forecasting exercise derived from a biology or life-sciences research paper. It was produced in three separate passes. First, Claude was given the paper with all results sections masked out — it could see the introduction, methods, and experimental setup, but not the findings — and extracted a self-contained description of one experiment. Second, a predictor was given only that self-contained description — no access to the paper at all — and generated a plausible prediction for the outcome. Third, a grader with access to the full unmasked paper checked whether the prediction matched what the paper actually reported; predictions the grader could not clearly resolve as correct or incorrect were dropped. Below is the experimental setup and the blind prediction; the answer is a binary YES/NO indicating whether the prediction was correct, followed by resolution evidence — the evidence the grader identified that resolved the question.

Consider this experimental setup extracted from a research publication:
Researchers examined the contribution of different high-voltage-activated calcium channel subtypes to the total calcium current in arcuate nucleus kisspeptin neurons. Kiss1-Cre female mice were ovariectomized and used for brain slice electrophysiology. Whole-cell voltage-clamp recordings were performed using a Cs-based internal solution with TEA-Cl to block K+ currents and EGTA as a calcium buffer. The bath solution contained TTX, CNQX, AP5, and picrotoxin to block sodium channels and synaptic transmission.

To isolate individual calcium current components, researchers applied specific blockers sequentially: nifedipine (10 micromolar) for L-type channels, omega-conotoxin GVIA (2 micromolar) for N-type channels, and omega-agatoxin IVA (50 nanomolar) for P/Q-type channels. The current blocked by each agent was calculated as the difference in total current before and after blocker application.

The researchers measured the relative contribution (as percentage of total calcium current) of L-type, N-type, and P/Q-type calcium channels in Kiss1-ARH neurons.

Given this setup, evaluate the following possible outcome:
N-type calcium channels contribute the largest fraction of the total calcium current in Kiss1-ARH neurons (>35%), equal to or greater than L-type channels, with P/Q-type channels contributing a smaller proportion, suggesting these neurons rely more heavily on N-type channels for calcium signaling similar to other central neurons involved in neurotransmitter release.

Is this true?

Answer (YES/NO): NO